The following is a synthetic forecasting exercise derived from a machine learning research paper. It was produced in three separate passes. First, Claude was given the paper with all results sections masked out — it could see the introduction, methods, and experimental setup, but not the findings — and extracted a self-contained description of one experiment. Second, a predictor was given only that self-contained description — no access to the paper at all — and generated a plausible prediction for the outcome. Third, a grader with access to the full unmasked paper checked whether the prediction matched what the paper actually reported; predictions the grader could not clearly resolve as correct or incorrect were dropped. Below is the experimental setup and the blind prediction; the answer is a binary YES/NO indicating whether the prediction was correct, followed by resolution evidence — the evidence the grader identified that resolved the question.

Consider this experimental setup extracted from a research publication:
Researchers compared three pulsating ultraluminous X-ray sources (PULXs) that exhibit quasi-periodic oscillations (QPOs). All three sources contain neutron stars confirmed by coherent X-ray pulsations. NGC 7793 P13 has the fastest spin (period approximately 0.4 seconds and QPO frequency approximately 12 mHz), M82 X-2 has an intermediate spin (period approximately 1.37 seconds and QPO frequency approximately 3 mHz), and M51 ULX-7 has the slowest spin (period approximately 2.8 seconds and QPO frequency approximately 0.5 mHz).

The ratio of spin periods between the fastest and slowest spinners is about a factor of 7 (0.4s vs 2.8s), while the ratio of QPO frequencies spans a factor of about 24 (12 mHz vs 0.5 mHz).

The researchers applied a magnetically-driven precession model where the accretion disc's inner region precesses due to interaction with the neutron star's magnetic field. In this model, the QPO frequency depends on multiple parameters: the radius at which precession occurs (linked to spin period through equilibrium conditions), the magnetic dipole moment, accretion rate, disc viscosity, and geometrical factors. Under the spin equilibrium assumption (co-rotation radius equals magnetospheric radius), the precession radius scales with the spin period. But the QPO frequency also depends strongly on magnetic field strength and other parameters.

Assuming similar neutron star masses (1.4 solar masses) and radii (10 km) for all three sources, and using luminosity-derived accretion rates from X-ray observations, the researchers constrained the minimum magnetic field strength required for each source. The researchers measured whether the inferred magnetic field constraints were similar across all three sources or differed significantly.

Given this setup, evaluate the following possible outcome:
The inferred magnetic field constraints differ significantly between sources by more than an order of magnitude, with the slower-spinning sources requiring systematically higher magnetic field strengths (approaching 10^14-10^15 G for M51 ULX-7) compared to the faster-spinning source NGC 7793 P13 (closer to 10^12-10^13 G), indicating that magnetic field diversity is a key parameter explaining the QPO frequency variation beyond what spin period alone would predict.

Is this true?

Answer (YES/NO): NO